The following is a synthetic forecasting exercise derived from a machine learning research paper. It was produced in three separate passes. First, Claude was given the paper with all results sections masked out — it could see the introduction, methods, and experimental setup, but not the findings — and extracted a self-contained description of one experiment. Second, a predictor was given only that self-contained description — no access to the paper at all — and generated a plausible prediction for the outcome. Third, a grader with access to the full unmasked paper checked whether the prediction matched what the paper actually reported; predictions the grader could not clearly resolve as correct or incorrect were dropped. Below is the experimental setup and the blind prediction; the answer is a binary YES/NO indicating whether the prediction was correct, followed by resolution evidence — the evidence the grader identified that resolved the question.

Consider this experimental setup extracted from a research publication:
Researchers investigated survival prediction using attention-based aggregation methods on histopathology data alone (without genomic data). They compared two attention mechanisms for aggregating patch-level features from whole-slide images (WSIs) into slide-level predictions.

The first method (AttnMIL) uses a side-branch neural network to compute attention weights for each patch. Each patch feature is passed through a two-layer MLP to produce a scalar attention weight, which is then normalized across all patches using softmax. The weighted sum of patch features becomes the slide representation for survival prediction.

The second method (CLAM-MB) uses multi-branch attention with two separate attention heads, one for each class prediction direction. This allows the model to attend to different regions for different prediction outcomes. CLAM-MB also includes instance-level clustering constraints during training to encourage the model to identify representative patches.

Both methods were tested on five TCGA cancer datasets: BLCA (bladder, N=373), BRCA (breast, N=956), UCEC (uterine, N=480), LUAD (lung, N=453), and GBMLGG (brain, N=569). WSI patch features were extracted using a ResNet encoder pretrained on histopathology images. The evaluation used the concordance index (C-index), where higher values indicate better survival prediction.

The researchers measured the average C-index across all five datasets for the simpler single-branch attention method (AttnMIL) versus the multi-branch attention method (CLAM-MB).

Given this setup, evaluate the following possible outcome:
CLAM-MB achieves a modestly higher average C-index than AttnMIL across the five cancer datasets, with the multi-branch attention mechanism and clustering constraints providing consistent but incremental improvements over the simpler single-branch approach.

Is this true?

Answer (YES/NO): NO